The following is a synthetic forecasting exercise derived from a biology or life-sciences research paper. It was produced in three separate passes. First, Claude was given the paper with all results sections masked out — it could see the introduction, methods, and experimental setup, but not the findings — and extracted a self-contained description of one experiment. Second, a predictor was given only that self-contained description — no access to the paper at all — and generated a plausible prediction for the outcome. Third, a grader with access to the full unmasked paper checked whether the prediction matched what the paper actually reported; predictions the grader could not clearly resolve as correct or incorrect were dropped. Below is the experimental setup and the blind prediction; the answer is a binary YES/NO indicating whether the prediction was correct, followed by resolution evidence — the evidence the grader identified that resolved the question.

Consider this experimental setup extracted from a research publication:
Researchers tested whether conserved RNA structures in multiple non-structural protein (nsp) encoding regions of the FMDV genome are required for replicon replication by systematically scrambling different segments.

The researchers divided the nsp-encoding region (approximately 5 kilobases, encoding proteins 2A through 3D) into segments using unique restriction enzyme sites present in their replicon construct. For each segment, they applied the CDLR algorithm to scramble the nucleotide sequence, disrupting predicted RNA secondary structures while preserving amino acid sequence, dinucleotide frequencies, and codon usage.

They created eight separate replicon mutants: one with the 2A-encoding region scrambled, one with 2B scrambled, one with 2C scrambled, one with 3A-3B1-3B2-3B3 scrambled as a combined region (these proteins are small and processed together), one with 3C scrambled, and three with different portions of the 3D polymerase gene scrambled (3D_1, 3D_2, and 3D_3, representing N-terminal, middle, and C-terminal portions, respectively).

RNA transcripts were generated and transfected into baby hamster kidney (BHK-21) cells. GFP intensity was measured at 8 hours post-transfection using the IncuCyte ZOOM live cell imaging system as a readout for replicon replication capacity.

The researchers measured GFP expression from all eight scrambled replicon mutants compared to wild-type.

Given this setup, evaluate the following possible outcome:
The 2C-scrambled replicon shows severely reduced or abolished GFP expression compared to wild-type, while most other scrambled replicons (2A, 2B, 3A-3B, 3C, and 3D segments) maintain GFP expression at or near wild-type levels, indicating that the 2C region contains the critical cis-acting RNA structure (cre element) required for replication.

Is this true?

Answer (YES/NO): NO